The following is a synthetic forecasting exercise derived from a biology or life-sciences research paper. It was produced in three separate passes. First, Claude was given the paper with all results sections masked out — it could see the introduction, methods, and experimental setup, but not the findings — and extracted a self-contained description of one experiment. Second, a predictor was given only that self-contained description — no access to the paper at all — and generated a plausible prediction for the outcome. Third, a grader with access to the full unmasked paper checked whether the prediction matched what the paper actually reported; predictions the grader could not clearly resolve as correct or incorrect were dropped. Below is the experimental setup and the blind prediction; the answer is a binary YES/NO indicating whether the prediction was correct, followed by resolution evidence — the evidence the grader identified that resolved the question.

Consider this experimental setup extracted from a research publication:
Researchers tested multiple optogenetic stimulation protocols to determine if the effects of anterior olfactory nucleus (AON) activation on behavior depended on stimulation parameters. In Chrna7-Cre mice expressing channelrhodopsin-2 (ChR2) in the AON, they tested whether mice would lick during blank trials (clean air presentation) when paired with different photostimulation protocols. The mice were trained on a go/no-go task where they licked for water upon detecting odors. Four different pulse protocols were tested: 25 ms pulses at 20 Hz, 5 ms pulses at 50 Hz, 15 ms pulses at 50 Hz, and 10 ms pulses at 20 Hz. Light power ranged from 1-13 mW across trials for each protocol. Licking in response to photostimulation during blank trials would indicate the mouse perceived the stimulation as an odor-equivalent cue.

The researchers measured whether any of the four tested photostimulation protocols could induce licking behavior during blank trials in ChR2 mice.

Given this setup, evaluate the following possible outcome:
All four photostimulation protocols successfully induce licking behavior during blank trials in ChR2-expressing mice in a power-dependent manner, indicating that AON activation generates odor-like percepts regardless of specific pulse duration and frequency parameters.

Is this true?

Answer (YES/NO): NO